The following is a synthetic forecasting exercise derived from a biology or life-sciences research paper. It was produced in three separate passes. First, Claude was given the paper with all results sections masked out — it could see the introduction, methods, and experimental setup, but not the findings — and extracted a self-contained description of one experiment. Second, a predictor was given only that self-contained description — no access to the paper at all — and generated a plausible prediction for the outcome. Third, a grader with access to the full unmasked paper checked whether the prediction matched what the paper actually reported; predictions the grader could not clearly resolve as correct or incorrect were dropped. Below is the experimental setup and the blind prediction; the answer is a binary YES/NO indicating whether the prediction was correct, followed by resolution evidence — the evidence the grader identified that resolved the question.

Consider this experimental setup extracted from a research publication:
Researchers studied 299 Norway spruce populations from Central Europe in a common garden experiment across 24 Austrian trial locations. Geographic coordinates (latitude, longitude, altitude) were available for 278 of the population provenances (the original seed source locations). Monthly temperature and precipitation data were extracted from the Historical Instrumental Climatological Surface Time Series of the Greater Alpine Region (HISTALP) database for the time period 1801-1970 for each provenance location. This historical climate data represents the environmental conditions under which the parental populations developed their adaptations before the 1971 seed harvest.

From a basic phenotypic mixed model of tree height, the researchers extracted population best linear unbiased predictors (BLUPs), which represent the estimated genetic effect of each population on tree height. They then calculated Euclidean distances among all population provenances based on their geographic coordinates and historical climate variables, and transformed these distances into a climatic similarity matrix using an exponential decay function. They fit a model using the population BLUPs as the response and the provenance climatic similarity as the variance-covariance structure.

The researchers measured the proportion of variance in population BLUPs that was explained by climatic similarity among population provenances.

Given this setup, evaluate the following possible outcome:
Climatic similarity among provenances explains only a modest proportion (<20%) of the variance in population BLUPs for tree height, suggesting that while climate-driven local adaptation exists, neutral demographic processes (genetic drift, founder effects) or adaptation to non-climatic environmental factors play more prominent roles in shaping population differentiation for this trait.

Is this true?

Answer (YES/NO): NO